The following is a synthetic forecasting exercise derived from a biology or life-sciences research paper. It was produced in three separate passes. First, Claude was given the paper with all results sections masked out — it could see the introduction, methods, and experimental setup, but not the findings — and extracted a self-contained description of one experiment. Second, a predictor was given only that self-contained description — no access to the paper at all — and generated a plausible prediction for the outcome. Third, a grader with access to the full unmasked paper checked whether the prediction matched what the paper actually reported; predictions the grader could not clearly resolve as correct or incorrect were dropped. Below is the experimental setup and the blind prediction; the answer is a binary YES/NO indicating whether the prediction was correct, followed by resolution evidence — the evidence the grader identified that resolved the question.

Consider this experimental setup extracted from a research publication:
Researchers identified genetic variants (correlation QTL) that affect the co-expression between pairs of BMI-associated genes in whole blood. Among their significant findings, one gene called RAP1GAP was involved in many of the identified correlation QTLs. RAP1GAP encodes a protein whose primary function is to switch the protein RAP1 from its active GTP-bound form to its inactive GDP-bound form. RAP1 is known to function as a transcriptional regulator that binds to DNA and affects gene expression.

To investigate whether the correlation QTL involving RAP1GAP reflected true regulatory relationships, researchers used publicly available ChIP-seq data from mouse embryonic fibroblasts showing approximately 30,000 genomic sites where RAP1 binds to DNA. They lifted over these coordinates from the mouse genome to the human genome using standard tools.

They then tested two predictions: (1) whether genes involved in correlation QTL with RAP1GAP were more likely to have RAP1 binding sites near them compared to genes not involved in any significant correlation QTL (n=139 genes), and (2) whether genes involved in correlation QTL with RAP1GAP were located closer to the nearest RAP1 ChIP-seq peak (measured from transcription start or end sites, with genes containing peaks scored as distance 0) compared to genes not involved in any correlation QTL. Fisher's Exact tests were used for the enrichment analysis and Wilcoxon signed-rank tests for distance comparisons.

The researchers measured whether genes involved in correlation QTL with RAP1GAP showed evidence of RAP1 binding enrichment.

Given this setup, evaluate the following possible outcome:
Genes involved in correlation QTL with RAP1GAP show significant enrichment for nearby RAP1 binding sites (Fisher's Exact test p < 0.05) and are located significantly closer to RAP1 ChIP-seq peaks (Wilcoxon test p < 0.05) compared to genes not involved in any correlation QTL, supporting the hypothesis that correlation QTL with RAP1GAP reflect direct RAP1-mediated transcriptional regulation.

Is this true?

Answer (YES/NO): YES